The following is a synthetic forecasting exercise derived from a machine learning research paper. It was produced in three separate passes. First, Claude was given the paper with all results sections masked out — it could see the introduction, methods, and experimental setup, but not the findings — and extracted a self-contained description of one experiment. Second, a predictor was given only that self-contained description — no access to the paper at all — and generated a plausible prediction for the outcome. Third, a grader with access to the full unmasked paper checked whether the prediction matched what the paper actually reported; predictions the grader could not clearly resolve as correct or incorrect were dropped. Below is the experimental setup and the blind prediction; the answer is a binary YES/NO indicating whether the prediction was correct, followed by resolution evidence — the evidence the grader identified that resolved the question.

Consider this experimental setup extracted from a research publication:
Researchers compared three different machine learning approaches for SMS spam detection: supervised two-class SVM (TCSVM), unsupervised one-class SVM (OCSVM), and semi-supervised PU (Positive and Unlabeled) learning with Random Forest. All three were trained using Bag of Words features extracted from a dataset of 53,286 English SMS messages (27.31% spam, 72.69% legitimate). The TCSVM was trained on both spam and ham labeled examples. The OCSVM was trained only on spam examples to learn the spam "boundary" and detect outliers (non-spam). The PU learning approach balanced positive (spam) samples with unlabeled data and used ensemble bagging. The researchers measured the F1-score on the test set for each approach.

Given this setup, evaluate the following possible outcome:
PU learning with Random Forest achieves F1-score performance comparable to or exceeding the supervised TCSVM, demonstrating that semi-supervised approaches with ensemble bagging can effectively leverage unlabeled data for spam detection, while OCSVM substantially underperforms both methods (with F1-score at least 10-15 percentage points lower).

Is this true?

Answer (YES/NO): YES